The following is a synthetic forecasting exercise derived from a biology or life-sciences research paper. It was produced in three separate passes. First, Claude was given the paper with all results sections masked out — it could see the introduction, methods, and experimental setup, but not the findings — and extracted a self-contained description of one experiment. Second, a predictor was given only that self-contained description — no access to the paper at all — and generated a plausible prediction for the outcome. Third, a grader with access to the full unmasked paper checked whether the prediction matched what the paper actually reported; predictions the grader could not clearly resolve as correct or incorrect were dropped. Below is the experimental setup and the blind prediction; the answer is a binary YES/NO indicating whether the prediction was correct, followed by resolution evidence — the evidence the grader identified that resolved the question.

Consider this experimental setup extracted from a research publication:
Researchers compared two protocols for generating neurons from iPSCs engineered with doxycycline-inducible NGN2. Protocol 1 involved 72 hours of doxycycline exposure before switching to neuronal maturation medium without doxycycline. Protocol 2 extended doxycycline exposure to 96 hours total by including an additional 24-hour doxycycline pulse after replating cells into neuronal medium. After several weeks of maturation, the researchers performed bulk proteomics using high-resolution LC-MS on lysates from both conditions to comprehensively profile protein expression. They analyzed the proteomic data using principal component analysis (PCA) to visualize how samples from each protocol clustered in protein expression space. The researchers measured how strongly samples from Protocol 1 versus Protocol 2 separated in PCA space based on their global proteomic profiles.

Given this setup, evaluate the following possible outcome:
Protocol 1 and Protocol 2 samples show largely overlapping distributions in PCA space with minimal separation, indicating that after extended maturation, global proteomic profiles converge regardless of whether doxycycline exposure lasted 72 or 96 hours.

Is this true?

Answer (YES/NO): NO